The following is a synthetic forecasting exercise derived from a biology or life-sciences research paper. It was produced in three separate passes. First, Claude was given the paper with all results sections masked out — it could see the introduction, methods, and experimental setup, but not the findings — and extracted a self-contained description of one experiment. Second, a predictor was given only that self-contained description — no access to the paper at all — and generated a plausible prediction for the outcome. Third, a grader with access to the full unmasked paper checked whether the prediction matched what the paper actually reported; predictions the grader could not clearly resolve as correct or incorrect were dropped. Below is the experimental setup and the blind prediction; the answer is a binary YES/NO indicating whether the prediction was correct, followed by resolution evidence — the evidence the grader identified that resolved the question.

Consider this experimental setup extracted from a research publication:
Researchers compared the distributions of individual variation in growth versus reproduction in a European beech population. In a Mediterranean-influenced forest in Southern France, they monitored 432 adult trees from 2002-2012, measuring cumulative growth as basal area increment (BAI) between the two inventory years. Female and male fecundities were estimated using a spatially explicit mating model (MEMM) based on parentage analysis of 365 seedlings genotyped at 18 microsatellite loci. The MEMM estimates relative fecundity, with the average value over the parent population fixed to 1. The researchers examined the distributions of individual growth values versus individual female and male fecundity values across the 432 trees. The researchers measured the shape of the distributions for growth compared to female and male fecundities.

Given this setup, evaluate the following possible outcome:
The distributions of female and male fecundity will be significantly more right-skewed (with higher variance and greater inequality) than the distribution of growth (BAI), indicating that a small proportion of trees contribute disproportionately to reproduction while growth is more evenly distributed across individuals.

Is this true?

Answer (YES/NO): YES